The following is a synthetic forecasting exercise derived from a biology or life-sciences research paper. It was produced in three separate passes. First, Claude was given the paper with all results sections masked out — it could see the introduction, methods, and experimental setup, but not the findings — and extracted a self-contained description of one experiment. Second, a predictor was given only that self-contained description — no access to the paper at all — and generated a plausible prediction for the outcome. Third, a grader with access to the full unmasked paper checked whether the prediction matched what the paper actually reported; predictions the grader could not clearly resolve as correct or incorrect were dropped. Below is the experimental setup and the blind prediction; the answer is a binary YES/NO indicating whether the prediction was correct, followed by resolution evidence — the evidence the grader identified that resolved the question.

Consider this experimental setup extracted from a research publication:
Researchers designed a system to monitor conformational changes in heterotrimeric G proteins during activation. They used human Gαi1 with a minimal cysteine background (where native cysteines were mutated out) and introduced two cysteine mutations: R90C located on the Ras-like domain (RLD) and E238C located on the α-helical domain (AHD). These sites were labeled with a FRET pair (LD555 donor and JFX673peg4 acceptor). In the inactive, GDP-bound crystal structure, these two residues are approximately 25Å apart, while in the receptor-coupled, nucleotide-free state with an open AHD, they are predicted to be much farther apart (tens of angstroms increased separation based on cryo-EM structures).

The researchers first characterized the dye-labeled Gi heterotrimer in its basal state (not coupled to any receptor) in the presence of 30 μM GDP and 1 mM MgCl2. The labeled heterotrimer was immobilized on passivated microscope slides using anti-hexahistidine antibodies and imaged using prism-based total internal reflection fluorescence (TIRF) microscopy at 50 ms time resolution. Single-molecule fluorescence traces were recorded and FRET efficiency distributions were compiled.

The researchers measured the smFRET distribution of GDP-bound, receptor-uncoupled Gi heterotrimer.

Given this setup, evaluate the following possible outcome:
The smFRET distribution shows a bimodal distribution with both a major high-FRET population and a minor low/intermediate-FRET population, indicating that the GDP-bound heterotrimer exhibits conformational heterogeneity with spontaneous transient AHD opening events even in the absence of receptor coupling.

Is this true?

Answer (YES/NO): NO